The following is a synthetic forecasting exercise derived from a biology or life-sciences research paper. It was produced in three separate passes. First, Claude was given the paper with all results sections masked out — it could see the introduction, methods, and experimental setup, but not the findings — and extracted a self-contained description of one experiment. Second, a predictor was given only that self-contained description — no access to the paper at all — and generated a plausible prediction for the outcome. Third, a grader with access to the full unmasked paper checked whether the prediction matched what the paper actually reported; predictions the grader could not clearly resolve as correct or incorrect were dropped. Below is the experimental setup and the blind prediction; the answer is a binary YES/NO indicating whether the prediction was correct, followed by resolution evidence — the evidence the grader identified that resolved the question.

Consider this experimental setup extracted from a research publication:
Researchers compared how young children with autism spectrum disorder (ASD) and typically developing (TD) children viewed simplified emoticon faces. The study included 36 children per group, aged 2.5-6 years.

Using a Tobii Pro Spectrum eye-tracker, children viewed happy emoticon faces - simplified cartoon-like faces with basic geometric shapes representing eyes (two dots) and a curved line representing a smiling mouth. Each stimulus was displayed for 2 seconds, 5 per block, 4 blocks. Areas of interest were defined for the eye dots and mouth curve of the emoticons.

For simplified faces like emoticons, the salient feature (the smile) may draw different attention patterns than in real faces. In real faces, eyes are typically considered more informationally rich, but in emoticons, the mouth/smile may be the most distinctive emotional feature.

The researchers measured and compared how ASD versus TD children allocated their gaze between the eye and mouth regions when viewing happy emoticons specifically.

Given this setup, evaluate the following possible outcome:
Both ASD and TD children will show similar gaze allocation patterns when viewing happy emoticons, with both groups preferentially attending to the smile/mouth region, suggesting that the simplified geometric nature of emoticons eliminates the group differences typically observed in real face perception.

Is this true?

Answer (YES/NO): NO